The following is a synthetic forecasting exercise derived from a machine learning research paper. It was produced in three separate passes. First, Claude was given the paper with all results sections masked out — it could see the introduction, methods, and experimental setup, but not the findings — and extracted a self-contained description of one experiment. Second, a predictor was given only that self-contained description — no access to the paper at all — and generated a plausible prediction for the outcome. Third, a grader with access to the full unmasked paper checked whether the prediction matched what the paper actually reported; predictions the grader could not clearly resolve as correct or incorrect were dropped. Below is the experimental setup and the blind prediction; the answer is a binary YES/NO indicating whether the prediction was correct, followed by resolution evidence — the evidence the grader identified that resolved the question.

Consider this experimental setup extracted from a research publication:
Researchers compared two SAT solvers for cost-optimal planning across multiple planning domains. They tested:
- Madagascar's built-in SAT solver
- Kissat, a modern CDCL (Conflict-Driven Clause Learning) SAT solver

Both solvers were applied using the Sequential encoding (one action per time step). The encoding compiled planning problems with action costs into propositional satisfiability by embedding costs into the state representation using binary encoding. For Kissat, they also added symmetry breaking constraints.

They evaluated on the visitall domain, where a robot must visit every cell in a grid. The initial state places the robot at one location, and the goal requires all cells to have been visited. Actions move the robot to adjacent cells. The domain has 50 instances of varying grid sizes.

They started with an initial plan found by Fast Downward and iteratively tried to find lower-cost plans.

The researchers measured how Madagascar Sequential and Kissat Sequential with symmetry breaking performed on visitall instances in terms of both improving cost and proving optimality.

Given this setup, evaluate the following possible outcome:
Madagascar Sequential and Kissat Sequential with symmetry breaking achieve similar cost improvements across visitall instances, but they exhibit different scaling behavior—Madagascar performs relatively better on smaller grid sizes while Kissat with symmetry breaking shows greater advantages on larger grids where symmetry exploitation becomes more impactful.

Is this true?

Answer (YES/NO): NO